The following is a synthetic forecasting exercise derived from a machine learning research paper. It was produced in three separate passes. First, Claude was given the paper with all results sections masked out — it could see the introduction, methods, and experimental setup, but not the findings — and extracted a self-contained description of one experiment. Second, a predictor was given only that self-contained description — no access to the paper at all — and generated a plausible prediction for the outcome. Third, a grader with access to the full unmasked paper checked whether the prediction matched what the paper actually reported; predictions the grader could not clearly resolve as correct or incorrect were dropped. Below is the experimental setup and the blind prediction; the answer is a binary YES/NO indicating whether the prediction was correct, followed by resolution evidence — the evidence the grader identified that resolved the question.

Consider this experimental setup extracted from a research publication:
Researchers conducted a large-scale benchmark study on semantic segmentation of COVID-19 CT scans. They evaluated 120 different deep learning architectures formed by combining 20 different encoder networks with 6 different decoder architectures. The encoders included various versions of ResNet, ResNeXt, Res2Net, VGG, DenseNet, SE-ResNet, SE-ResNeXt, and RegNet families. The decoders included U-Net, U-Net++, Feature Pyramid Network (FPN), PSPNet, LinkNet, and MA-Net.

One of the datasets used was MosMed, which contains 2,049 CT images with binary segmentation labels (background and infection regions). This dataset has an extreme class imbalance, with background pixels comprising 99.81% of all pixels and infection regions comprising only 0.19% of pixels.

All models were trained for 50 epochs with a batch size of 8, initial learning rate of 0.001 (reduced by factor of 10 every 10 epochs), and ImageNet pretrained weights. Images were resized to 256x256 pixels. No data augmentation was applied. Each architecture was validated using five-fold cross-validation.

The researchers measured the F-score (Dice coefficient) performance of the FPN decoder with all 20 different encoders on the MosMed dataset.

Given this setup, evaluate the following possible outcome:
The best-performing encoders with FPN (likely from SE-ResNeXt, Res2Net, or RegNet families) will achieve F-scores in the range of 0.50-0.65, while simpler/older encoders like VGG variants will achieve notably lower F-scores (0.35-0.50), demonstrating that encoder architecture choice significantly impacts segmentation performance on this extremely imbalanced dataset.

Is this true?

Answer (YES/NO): NO